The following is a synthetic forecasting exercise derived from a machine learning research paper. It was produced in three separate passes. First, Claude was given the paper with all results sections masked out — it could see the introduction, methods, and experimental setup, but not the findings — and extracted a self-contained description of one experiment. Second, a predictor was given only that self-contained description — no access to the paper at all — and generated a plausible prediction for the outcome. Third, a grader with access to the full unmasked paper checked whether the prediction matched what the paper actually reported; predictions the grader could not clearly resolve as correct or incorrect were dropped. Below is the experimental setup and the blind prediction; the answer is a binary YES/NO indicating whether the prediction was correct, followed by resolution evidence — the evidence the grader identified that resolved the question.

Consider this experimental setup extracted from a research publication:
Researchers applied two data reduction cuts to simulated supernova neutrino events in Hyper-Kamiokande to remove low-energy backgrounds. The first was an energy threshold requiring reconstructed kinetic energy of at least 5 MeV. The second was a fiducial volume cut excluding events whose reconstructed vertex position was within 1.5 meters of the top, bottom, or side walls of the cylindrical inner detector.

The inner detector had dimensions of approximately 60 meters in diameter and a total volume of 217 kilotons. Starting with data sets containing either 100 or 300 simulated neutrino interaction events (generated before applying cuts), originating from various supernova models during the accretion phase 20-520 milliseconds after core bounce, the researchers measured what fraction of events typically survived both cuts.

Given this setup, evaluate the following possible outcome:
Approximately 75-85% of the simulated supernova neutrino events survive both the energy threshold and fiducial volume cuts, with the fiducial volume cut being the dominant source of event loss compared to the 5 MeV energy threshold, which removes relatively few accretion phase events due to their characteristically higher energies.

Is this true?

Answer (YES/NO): NO